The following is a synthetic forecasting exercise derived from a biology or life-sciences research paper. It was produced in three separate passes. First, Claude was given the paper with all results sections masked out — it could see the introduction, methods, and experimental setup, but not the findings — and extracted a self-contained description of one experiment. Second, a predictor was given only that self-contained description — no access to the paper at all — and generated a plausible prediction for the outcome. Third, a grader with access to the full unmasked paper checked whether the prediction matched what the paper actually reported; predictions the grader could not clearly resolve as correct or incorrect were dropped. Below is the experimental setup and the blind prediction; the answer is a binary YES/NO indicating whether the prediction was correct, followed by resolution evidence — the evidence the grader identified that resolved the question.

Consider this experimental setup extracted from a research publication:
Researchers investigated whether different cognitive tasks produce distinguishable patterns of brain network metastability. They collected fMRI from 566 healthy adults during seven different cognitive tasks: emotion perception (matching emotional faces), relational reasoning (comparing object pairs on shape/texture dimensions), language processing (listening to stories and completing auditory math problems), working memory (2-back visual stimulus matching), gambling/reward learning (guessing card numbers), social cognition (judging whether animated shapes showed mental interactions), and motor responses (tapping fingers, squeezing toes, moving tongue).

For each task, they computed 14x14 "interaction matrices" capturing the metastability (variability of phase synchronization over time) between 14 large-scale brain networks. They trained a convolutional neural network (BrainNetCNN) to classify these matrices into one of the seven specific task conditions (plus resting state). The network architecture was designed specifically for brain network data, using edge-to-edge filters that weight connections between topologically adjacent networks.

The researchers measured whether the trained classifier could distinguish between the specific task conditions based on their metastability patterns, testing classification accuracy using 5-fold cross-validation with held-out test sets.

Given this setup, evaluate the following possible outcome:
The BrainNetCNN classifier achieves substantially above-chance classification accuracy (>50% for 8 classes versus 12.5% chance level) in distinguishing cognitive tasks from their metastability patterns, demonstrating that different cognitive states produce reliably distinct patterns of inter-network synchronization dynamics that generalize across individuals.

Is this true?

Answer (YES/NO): NO